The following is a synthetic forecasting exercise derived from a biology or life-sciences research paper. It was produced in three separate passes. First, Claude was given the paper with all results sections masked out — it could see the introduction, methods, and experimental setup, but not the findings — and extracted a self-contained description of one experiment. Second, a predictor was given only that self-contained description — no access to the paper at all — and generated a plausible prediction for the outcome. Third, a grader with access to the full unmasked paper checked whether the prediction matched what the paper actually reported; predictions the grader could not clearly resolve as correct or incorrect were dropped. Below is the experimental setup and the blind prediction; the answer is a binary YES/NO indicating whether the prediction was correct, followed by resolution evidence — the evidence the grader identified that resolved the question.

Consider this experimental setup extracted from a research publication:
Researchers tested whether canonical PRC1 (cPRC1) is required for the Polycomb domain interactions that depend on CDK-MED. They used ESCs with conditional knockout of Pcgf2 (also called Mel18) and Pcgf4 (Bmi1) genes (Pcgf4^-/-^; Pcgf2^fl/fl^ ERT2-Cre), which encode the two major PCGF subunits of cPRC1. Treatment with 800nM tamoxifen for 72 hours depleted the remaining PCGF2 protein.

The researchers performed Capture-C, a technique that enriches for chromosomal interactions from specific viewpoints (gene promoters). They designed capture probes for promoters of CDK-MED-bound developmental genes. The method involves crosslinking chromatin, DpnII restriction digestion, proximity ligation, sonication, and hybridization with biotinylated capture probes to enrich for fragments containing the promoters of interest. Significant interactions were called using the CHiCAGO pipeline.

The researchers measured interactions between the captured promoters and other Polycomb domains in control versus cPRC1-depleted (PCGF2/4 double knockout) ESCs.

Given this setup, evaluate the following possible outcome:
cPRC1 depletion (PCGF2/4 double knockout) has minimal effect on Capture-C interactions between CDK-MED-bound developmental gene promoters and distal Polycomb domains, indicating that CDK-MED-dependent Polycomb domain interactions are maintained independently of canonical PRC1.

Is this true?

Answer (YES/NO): NO